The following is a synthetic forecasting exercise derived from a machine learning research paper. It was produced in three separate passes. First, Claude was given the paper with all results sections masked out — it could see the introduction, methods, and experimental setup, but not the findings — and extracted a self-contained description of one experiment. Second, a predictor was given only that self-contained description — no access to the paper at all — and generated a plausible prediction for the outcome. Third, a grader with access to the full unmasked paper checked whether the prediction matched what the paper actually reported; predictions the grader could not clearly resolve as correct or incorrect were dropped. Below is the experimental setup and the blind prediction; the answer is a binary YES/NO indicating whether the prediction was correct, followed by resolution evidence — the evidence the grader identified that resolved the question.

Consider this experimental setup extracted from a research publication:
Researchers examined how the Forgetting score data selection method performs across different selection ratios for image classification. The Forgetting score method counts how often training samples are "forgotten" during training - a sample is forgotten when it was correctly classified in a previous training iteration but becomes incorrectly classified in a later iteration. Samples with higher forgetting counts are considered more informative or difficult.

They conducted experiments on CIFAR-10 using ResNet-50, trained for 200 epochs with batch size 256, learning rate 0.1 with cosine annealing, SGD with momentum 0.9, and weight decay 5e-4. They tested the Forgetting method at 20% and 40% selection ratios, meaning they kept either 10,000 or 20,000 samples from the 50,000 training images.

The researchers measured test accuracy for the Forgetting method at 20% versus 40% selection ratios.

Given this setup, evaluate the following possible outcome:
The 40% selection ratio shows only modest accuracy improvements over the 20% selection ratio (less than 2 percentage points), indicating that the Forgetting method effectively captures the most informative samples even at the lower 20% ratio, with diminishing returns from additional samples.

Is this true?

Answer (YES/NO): NO